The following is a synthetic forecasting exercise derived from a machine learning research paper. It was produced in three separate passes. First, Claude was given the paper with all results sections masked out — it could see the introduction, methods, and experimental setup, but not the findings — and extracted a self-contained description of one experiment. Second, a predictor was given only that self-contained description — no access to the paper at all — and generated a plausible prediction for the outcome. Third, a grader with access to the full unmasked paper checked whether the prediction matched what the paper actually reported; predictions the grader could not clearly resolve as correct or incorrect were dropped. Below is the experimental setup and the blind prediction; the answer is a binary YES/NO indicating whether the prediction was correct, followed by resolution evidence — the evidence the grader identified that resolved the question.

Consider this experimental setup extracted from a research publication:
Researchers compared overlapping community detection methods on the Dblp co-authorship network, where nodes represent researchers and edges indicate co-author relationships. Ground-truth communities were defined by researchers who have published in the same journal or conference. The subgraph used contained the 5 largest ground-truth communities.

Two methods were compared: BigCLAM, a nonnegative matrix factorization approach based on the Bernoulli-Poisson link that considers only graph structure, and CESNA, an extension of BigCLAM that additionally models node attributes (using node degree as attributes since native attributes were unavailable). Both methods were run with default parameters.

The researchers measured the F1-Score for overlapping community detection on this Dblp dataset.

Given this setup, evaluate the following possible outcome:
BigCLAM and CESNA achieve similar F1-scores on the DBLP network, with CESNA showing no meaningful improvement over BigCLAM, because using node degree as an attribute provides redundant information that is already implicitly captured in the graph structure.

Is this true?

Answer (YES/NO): NO